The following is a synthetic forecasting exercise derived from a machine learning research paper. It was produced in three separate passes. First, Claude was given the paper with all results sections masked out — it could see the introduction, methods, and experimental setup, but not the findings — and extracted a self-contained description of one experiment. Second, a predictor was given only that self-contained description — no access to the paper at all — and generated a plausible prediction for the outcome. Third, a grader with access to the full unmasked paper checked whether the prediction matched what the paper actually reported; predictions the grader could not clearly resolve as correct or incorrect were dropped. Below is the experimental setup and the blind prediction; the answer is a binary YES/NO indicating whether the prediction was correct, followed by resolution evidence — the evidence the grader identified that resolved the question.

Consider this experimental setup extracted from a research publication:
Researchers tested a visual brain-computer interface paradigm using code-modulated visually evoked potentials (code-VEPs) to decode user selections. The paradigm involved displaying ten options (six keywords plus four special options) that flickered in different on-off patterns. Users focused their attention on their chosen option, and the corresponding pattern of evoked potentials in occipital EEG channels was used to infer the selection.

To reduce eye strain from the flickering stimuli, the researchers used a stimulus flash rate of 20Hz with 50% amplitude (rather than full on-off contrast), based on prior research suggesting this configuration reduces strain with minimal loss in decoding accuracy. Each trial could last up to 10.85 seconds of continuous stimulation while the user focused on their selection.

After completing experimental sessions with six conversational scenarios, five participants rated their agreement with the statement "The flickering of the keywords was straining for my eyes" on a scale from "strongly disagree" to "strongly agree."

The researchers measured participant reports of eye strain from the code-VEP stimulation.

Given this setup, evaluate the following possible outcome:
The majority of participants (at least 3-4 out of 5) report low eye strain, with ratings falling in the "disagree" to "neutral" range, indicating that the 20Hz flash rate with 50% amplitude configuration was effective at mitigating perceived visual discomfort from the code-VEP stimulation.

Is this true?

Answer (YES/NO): YES